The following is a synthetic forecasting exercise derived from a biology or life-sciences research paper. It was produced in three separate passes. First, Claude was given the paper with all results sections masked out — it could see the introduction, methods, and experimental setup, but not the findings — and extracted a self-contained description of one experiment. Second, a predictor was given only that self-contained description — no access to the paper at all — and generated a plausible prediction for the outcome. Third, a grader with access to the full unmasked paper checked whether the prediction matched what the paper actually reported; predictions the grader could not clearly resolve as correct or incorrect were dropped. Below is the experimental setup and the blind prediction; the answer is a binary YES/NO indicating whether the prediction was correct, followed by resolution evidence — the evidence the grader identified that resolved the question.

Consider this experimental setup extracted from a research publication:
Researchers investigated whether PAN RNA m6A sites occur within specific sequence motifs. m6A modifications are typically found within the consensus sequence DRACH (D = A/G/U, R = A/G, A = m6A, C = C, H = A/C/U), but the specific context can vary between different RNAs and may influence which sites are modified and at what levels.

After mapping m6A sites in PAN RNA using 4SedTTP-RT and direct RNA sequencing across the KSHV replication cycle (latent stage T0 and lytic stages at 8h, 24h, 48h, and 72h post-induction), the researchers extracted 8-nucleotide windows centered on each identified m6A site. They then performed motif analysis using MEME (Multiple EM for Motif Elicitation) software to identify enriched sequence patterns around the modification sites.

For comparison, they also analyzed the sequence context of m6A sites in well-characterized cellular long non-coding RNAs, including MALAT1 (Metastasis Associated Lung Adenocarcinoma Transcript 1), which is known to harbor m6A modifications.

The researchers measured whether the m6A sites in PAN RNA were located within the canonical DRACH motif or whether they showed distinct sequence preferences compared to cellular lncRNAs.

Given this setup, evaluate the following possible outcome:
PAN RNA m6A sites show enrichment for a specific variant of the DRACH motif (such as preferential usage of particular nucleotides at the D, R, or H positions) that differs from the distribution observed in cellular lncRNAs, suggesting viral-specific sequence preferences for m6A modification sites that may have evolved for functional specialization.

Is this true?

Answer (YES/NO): NO